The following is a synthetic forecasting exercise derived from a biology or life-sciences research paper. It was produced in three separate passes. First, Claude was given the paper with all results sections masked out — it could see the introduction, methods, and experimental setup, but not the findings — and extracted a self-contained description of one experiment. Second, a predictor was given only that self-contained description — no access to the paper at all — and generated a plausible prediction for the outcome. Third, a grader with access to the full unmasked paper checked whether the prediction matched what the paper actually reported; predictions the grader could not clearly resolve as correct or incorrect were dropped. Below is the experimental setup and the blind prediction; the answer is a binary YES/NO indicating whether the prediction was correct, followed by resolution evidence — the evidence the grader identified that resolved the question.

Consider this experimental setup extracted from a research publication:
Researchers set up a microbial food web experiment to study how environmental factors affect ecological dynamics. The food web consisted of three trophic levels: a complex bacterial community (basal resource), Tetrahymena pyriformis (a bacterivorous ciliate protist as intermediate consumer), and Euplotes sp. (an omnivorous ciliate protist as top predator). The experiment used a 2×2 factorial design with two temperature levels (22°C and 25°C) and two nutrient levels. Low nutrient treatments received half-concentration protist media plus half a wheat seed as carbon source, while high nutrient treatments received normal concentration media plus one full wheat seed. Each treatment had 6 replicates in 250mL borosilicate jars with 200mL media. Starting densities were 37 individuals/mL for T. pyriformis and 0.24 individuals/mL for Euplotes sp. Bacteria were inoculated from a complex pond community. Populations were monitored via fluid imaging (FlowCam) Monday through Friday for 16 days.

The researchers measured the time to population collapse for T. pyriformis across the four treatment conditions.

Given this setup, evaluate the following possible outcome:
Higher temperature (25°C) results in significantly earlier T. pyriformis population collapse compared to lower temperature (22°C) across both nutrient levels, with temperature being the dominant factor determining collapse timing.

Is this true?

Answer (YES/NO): YES